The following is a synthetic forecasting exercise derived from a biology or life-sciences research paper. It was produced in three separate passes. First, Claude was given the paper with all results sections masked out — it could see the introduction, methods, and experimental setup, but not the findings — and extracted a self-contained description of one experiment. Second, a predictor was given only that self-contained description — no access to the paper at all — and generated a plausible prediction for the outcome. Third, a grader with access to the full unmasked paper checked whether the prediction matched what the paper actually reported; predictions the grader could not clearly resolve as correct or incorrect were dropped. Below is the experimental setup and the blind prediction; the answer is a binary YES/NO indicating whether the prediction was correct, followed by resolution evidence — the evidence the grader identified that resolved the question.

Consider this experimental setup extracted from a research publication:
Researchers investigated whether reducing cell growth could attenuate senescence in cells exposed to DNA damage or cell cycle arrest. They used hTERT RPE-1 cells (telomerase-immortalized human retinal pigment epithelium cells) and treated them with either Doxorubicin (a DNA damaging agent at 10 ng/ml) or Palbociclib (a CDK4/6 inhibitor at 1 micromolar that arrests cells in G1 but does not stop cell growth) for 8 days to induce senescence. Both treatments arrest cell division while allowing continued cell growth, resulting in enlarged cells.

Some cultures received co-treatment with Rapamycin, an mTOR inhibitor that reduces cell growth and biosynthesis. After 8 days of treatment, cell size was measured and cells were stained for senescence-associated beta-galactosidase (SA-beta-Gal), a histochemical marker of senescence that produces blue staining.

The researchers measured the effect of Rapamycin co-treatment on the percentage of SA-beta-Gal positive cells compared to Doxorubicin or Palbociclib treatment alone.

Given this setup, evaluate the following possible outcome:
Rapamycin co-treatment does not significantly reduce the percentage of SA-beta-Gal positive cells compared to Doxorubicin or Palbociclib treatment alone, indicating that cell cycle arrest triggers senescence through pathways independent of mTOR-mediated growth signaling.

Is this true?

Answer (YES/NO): NO